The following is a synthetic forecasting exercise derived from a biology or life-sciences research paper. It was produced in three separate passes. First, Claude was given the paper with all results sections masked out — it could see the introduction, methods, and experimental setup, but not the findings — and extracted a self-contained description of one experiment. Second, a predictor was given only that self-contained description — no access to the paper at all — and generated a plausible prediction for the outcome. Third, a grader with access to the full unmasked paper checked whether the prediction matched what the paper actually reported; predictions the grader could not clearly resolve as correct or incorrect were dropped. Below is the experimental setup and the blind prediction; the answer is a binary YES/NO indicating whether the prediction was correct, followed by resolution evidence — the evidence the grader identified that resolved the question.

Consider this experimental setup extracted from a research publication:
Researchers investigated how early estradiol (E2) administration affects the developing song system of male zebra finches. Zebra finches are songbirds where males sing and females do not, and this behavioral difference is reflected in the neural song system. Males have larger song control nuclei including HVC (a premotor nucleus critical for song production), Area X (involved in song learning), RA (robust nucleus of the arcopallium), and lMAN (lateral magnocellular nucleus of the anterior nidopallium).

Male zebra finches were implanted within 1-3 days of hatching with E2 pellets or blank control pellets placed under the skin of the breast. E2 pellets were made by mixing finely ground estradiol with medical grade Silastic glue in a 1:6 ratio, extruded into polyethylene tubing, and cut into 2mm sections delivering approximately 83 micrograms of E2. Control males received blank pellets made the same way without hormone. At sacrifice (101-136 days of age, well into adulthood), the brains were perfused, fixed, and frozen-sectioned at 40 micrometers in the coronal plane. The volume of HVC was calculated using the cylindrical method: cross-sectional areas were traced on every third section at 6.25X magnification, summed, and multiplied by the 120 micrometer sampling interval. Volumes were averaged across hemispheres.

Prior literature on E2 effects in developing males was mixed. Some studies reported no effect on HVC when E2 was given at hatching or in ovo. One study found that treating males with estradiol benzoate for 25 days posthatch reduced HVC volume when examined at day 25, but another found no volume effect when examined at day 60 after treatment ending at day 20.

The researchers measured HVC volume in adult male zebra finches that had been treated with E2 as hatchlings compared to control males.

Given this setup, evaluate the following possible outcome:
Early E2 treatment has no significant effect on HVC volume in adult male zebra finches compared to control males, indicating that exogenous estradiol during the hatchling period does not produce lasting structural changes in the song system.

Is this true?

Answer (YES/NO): NO